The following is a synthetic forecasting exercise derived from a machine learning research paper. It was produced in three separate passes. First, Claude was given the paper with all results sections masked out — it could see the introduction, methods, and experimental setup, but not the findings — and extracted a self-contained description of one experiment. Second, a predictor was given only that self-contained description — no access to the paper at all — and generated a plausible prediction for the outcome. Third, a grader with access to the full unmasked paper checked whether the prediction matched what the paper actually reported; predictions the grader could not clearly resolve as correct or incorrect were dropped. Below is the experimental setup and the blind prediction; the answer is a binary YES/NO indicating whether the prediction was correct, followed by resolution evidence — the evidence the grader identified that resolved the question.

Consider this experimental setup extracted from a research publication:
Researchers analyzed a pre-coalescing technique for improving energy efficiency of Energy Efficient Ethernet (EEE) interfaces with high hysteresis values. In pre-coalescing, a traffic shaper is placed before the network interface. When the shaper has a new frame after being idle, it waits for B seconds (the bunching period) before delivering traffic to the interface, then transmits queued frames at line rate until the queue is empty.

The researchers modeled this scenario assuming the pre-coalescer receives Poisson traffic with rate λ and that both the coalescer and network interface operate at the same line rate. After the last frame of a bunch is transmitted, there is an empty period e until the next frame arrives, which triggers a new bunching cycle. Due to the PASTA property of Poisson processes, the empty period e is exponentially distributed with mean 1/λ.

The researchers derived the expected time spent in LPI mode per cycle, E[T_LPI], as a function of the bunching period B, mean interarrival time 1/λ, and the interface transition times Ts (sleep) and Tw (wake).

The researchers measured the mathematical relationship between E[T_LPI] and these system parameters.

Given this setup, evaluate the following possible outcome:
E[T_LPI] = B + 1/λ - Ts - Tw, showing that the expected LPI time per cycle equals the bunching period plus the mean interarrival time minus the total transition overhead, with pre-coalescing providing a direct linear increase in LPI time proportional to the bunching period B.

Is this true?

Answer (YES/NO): YES